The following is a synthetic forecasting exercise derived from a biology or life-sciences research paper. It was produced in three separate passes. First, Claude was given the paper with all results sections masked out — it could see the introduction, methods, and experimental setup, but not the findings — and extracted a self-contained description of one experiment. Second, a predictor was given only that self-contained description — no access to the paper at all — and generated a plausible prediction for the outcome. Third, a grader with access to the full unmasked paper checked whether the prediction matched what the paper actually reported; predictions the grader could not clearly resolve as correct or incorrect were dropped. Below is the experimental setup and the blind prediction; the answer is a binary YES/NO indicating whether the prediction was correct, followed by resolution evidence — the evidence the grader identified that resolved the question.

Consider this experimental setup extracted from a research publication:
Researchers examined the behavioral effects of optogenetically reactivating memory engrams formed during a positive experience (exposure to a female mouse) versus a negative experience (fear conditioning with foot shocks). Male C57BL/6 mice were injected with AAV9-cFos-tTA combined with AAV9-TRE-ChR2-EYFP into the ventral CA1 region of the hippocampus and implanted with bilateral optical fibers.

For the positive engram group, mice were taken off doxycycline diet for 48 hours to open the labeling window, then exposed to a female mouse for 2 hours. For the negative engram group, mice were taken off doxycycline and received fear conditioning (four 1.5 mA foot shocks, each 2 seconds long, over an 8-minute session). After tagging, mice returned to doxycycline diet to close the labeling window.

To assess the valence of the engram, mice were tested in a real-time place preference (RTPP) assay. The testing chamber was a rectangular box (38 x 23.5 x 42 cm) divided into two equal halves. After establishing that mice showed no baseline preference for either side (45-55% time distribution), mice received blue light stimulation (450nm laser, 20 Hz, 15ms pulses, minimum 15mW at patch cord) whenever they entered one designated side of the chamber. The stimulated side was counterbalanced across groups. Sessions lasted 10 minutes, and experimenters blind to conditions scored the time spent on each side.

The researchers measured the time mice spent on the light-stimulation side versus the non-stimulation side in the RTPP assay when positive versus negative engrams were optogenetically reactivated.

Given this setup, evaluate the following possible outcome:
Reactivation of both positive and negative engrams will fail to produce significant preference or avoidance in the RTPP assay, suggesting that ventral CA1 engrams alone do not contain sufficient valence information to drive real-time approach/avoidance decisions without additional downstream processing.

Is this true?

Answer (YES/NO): YES